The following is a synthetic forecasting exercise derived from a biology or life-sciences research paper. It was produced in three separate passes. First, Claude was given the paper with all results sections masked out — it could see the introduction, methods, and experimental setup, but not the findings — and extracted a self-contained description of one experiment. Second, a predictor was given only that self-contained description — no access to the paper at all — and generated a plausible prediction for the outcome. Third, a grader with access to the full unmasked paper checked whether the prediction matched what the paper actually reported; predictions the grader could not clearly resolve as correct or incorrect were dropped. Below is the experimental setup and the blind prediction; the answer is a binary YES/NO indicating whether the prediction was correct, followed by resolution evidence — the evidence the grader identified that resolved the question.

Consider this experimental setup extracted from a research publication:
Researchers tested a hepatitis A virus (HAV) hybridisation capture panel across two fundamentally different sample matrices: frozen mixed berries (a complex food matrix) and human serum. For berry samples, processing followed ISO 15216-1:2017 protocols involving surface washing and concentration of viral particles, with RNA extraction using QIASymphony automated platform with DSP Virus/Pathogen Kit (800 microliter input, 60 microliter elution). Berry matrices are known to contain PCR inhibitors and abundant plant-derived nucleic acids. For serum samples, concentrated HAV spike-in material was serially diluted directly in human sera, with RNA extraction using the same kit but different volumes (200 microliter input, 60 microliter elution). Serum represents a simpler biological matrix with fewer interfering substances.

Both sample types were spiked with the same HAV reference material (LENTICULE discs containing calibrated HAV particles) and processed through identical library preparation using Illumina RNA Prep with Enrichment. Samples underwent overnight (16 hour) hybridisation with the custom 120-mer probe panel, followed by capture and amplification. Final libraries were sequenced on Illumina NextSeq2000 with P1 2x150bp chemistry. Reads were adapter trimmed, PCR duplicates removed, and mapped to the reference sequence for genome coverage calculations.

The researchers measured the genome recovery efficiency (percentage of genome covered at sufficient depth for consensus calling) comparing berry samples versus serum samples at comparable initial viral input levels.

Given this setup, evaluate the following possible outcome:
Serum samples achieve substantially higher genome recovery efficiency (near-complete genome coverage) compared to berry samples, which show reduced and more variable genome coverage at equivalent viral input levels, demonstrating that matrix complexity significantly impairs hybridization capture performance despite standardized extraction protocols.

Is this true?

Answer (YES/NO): YES